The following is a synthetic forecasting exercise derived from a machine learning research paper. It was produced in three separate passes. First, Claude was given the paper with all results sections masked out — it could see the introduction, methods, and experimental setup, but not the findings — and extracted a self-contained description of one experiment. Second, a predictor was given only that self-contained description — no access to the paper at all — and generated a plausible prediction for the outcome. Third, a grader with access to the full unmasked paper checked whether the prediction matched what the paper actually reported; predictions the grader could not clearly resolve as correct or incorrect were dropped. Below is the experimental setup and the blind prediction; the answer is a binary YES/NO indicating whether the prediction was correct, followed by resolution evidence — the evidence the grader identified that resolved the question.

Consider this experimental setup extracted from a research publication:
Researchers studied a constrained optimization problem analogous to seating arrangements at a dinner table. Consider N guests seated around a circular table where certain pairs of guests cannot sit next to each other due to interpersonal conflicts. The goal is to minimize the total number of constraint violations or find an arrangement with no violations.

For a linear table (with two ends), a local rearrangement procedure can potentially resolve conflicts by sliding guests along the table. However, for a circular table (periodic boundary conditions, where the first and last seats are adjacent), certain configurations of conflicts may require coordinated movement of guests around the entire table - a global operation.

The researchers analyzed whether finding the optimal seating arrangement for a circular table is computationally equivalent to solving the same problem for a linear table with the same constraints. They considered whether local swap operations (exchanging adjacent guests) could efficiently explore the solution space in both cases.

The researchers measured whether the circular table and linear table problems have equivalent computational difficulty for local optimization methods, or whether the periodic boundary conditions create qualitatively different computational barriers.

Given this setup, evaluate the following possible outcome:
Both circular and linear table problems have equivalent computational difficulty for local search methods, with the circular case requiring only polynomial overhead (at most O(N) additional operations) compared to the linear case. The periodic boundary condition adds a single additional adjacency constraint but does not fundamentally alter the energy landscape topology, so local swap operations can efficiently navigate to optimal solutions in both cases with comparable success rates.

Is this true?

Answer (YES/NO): NO